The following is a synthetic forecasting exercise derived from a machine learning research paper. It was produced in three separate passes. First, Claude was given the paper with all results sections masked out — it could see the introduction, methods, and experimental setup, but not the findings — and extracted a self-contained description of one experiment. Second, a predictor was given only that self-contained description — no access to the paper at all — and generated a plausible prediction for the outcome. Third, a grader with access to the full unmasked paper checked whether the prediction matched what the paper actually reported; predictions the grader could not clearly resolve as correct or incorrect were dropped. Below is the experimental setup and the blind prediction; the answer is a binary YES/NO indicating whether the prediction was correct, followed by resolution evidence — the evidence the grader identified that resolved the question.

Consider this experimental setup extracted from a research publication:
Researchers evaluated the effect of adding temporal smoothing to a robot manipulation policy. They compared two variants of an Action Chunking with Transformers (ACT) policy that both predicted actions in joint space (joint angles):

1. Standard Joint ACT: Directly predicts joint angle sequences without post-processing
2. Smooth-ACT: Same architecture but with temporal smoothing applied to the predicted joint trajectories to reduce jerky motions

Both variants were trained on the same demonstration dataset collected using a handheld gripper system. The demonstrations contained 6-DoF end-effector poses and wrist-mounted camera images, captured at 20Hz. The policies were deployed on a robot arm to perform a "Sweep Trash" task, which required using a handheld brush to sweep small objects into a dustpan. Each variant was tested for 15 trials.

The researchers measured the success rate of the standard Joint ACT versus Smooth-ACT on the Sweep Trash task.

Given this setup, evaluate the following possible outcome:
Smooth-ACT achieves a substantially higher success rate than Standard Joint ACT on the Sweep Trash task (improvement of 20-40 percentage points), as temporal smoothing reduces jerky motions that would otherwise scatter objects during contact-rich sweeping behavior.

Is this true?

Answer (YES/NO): YES